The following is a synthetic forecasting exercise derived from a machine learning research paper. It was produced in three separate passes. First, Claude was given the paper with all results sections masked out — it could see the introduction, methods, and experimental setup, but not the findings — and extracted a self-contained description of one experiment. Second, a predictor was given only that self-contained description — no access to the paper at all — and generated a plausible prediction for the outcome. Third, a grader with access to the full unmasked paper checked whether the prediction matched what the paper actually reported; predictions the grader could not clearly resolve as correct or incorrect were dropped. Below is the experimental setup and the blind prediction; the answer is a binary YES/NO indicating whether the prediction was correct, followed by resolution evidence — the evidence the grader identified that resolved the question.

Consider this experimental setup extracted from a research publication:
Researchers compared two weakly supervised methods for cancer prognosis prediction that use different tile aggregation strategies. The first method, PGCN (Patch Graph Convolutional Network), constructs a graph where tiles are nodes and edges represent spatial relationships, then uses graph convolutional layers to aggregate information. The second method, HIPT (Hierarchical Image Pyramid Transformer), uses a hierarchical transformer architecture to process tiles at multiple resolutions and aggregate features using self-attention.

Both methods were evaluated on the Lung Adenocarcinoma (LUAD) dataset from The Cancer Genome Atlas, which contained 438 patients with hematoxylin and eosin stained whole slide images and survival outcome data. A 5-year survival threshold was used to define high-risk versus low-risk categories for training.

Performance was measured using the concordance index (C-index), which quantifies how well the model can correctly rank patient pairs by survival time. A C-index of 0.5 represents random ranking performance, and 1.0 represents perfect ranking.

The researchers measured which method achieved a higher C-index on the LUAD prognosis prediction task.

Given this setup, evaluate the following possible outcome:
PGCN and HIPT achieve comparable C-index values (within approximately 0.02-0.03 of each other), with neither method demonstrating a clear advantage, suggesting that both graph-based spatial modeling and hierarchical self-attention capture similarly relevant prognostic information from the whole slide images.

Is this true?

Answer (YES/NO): NO